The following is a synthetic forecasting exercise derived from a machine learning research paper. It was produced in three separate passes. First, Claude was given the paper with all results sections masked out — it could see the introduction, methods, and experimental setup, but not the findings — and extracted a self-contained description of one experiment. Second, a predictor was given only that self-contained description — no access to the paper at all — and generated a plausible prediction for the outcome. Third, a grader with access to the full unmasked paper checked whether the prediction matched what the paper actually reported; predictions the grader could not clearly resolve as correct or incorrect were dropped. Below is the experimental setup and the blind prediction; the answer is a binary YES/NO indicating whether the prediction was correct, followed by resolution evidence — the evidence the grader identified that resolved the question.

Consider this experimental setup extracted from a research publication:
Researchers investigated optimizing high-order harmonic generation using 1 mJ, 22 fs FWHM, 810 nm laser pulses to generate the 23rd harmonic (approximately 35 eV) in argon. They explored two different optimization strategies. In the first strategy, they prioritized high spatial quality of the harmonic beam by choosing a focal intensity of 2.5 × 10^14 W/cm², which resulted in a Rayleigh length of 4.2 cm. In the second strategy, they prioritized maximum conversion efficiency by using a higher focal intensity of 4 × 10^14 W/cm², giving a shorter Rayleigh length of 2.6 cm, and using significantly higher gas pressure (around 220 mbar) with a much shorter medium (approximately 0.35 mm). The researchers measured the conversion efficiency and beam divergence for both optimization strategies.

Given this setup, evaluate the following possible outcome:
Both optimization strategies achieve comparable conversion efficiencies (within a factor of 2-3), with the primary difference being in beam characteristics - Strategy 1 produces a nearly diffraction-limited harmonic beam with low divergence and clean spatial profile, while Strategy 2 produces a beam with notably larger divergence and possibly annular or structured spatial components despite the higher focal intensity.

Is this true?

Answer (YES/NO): YES